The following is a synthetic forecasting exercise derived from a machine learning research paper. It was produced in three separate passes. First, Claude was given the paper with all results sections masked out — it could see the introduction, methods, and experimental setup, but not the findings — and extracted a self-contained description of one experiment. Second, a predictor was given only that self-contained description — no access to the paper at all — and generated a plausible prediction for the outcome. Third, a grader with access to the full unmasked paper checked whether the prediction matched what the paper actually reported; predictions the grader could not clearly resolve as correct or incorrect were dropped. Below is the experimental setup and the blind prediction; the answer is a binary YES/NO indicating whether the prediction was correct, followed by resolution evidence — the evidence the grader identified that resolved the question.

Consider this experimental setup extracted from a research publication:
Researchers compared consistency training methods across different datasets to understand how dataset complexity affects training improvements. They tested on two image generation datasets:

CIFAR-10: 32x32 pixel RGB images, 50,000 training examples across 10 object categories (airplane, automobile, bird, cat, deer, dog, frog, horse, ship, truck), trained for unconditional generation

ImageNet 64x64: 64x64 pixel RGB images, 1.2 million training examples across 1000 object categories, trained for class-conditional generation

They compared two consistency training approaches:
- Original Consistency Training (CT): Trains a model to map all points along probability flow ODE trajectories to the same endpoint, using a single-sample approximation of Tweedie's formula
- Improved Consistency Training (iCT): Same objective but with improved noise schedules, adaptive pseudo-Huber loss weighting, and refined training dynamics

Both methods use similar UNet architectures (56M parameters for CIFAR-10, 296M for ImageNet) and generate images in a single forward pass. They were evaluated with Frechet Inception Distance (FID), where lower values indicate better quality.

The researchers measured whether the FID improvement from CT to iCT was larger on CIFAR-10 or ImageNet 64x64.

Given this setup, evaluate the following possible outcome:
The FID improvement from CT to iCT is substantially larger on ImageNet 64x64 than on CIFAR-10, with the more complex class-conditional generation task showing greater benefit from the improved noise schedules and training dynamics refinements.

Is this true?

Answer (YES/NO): YES